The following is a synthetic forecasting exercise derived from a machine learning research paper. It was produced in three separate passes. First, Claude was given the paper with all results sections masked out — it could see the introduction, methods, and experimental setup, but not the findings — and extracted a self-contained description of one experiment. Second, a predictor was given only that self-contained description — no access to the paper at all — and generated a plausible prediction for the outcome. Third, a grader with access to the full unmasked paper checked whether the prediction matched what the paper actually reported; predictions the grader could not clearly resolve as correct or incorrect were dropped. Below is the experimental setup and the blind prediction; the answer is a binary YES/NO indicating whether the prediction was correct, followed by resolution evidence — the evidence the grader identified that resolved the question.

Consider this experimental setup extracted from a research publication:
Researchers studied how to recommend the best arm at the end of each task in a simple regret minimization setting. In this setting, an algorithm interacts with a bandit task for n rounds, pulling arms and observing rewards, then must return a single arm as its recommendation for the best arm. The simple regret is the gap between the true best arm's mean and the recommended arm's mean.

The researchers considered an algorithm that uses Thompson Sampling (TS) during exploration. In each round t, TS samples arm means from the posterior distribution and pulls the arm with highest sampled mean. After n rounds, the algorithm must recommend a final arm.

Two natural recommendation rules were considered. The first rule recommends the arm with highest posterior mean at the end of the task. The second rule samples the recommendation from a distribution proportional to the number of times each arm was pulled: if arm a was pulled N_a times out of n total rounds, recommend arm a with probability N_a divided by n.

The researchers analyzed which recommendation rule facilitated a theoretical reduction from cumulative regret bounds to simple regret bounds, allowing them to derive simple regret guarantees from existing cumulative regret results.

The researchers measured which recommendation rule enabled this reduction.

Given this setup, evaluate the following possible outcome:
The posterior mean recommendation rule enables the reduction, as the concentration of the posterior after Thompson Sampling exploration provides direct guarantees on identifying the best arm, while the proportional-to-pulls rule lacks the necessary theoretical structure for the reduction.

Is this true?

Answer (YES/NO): NO